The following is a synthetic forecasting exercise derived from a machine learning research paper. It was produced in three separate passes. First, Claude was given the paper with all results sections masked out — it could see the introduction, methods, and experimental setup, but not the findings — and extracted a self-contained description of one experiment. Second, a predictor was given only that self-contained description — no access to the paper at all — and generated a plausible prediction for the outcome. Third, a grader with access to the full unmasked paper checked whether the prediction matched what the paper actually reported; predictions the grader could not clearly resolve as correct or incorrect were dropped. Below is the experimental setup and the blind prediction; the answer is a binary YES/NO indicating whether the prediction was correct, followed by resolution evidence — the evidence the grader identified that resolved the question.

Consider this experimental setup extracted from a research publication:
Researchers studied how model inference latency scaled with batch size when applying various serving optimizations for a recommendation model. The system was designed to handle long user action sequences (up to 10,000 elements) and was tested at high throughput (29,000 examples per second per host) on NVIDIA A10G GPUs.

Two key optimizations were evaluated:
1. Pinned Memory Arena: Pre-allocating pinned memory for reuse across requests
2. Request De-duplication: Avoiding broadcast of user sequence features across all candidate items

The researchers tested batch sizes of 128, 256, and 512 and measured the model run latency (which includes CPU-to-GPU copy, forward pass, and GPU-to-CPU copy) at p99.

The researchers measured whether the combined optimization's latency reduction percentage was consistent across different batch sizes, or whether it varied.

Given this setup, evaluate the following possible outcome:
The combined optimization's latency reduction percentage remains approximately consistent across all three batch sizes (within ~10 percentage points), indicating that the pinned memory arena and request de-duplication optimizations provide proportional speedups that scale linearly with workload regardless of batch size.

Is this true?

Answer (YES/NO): YES